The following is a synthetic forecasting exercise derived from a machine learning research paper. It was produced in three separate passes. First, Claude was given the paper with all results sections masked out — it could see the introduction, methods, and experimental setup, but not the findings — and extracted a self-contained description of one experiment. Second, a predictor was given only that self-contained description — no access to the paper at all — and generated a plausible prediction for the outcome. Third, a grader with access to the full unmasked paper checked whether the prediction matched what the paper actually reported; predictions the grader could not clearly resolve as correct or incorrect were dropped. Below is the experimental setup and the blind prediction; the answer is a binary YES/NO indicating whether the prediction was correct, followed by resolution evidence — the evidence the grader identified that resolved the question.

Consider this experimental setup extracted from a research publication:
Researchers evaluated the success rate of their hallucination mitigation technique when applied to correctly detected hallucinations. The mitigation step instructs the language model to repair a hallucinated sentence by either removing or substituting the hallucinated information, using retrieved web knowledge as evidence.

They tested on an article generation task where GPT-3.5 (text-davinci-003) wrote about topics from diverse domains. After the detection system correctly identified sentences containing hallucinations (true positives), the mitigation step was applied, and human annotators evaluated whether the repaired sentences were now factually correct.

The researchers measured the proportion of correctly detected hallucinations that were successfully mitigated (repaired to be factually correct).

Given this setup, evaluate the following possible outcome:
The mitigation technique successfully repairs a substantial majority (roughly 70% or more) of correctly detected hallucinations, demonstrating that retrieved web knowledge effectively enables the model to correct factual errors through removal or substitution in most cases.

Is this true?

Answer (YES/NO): NO